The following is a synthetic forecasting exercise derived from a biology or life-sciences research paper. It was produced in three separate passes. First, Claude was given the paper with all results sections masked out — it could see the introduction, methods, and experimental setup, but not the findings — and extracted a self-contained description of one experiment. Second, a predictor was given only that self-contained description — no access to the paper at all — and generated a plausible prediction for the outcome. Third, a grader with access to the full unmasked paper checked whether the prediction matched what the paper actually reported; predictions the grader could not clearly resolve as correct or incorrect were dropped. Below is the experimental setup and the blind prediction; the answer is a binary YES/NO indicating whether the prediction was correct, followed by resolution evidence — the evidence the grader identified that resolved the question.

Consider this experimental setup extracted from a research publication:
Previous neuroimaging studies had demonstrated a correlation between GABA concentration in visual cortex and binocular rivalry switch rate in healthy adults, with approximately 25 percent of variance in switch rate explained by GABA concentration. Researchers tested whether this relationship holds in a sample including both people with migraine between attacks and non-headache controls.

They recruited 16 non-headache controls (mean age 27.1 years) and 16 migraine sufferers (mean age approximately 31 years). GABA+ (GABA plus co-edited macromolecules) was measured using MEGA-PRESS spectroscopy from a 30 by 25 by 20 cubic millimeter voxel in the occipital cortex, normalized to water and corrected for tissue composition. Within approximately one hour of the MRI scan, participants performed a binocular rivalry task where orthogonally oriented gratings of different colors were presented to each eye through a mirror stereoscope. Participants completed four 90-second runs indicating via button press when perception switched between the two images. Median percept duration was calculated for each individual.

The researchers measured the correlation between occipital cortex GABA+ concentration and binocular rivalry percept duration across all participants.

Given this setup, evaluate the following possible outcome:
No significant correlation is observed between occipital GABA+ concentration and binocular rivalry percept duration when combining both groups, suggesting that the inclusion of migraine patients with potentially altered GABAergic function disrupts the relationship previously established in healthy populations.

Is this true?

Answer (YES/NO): YES